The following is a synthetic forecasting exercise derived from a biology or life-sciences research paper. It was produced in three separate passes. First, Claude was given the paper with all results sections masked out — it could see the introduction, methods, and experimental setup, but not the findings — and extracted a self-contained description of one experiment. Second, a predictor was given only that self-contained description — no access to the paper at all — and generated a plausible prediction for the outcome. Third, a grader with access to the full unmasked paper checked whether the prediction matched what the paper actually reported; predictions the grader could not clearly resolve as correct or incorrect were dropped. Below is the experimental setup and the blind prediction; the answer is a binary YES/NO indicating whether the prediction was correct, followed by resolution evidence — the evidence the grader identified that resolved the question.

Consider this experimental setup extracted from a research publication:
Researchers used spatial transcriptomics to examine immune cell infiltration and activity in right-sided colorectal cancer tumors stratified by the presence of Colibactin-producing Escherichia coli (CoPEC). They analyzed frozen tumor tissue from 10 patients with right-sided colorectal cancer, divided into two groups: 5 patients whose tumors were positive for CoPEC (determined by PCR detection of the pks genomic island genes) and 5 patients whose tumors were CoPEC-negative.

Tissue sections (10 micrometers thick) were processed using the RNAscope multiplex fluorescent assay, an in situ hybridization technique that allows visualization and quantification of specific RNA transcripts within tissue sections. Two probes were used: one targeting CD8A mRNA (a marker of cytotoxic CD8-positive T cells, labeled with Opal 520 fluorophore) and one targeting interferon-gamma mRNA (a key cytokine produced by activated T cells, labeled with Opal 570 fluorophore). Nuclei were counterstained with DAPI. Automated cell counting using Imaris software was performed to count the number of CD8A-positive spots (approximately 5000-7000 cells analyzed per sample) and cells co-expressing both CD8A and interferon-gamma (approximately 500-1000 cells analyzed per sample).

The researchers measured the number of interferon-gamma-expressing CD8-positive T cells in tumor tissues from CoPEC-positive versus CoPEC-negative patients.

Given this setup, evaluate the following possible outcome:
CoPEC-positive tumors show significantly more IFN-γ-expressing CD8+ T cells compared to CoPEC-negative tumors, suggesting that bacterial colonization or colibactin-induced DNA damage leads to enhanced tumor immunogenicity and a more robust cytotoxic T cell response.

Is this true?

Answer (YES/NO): NO